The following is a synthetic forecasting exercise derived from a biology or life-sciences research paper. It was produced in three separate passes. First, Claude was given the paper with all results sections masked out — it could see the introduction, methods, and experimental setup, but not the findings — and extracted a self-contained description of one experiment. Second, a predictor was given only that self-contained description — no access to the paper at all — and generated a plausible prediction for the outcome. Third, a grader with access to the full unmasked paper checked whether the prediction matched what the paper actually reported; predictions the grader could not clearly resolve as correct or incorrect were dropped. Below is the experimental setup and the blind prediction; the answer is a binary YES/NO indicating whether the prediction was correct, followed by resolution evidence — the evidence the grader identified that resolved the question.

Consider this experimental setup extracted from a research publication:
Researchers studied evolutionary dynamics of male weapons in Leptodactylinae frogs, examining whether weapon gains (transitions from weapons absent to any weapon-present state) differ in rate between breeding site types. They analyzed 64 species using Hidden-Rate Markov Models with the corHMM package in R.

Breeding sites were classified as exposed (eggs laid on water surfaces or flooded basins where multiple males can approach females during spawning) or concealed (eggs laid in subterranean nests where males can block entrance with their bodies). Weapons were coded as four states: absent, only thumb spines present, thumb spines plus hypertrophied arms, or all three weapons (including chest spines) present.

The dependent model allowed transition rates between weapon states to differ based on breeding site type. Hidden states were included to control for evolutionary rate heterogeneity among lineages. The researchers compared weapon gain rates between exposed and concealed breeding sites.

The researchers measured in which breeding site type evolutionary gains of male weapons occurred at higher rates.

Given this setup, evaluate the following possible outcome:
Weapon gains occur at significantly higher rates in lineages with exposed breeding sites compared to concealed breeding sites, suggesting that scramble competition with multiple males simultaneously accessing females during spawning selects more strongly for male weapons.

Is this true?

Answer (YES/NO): YES